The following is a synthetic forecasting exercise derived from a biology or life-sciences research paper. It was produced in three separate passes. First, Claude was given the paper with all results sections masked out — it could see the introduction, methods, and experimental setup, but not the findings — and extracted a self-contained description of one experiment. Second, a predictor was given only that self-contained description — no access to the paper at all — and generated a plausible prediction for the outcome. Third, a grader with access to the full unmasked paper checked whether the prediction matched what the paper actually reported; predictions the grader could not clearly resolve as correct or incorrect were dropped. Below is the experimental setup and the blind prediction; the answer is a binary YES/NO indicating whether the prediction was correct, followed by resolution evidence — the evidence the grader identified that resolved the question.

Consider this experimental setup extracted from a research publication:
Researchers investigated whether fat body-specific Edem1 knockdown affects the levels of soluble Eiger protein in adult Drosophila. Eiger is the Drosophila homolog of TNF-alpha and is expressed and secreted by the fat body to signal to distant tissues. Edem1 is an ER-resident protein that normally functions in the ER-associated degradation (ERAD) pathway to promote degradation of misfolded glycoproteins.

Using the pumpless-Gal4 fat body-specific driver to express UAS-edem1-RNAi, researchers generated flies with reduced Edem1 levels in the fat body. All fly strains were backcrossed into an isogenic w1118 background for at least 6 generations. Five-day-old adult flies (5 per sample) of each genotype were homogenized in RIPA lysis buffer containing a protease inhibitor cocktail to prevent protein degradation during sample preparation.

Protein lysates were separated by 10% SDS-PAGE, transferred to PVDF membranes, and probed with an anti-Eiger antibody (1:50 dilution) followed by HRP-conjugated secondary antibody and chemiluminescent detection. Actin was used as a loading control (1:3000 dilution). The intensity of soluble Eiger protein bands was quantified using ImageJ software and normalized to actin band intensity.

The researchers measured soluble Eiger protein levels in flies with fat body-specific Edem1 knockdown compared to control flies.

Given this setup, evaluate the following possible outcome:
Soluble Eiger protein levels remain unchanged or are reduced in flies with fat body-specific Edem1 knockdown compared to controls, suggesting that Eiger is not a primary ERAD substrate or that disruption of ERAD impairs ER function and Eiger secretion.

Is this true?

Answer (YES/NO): NO